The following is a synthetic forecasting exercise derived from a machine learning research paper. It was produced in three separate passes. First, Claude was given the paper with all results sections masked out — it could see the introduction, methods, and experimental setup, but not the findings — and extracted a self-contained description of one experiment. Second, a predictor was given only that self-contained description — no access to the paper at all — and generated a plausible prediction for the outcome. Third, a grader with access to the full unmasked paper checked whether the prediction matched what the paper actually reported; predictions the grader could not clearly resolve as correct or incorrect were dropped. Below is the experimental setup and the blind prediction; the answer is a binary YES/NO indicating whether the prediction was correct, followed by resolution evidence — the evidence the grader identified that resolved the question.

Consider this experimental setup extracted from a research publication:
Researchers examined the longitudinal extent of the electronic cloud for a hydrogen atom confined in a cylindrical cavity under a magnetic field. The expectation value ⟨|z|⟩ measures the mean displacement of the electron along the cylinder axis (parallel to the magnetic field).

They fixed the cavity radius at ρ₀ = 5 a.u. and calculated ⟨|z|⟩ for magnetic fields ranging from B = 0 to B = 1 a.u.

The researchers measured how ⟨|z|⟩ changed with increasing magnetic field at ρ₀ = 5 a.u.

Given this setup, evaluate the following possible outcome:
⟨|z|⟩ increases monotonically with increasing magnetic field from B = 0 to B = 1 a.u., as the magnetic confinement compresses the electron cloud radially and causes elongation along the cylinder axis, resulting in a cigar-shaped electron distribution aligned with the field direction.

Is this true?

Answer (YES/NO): NO